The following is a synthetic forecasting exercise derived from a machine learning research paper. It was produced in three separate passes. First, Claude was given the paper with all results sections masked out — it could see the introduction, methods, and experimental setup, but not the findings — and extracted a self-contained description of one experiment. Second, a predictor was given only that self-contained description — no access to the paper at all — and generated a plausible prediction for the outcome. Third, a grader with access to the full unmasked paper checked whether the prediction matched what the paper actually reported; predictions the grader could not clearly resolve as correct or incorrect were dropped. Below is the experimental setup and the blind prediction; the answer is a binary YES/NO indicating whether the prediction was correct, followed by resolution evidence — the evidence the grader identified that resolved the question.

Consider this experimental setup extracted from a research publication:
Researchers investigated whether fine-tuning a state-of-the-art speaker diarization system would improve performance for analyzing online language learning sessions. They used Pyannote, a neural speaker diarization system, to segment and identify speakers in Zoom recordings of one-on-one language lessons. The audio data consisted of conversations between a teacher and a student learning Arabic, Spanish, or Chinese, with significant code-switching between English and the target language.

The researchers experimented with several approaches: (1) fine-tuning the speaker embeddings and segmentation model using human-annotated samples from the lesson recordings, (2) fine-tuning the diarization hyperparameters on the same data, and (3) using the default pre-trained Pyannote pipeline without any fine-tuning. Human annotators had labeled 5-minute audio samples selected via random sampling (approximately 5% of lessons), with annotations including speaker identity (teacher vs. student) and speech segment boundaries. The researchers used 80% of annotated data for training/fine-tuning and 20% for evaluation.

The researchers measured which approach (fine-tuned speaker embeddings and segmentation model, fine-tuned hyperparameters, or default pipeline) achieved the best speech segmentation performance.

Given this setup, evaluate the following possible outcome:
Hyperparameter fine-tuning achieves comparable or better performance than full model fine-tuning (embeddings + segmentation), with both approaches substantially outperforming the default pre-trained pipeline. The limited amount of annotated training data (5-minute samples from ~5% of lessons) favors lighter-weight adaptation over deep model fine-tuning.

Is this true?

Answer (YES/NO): NO